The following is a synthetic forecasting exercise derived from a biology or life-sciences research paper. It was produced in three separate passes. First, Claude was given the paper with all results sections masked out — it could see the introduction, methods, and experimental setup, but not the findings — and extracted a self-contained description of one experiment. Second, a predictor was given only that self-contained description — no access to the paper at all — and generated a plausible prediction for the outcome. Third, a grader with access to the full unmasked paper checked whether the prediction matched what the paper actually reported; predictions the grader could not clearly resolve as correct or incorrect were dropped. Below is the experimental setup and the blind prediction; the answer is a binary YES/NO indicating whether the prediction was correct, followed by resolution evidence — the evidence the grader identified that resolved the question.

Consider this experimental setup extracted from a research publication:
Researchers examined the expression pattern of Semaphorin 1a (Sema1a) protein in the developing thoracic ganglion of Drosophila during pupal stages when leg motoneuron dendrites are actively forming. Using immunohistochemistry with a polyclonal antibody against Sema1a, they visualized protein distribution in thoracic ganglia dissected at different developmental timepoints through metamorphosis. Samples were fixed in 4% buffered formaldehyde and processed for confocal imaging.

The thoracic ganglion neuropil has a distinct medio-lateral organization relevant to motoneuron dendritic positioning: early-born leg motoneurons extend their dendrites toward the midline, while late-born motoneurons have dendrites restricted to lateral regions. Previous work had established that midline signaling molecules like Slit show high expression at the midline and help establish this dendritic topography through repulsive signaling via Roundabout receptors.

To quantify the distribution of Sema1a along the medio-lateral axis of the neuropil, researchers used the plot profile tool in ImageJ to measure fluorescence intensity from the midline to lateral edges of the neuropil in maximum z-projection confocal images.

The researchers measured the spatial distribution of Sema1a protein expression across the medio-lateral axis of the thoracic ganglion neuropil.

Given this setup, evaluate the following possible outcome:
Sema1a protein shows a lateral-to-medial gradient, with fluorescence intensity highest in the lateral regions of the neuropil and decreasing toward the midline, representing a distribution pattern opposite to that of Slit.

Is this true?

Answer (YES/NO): YES